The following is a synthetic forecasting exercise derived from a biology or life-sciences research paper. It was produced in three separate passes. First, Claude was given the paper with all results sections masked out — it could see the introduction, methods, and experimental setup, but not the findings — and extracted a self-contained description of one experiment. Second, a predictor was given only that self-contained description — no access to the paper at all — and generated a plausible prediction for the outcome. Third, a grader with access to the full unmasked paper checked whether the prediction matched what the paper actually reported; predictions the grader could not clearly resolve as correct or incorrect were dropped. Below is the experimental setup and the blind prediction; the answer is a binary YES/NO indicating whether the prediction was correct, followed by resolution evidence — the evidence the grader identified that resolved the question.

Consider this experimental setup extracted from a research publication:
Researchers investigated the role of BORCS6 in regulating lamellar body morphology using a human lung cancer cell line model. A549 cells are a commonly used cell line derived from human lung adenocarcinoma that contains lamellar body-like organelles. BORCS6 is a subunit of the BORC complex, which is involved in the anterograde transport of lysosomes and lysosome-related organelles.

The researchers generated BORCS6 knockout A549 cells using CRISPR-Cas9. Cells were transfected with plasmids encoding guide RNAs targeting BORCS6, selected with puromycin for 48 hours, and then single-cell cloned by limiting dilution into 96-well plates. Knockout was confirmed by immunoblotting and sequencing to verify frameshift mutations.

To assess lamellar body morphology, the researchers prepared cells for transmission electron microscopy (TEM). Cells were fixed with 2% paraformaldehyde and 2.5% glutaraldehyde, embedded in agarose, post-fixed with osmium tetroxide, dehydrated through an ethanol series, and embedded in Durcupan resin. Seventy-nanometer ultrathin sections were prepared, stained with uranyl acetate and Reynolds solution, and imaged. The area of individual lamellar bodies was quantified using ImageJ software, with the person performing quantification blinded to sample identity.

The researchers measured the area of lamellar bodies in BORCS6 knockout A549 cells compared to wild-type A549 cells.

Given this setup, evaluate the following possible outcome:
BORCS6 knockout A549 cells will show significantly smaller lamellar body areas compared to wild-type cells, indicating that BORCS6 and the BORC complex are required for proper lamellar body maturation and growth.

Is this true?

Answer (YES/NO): NO